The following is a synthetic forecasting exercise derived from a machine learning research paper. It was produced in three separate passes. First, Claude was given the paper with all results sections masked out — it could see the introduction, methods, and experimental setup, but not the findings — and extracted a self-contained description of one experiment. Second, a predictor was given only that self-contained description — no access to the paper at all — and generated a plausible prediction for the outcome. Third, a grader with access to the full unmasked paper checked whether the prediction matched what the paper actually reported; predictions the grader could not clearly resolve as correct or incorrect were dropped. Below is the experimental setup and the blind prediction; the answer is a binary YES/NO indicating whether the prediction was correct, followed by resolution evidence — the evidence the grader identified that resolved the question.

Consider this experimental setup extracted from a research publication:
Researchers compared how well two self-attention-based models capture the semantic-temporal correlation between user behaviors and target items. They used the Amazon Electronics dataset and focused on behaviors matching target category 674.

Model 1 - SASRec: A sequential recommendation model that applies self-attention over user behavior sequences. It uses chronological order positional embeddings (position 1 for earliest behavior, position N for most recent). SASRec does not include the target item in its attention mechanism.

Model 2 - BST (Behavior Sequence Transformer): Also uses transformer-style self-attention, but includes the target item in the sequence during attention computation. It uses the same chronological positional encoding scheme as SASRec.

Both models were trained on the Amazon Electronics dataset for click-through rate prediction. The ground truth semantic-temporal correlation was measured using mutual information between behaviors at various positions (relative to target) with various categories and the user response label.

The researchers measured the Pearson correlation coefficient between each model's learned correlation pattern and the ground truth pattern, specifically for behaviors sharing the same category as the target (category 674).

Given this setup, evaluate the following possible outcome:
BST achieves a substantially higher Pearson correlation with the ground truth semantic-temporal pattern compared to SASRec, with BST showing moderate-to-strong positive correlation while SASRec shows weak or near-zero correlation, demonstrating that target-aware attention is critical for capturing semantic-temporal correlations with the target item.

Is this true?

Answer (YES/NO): NO